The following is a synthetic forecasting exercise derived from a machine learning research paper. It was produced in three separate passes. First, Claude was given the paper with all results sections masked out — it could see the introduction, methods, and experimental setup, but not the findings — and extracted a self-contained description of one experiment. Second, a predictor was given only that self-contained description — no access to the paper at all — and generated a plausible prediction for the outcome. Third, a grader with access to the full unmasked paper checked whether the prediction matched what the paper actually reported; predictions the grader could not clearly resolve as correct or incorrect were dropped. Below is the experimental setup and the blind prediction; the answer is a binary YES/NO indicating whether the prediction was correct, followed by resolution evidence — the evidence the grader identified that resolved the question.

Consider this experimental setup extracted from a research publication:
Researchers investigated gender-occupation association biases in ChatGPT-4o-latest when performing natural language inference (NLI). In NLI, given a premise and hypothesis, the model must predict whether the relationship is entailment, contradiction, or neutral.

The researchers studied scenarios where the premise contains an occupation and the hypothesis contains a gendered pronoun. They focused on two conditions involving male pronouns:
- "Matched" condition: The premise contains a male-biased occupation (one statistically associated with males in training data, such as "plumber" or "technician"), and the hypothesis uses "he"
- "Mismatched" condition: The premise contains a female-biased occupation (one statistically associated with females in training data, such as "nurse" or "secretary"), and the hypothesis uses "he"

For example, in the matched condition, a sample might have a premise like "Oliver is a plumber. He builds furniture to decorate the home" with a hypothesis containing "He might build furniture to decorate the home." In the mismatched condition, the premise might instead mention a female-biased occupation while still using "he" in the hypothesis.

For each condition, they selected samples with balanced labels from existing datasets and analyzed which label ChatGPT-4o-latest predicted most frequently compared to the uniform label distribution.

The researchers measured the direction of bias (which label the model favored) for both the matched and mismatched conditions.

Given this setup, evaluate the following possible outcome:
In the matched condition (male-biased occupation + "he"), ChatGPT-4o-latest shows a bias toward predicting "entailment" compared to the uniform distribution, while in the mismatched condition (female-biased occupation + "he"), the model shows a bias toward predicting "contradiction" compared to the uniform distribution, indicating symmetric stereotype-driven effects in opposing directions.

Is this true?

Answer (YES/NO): YES